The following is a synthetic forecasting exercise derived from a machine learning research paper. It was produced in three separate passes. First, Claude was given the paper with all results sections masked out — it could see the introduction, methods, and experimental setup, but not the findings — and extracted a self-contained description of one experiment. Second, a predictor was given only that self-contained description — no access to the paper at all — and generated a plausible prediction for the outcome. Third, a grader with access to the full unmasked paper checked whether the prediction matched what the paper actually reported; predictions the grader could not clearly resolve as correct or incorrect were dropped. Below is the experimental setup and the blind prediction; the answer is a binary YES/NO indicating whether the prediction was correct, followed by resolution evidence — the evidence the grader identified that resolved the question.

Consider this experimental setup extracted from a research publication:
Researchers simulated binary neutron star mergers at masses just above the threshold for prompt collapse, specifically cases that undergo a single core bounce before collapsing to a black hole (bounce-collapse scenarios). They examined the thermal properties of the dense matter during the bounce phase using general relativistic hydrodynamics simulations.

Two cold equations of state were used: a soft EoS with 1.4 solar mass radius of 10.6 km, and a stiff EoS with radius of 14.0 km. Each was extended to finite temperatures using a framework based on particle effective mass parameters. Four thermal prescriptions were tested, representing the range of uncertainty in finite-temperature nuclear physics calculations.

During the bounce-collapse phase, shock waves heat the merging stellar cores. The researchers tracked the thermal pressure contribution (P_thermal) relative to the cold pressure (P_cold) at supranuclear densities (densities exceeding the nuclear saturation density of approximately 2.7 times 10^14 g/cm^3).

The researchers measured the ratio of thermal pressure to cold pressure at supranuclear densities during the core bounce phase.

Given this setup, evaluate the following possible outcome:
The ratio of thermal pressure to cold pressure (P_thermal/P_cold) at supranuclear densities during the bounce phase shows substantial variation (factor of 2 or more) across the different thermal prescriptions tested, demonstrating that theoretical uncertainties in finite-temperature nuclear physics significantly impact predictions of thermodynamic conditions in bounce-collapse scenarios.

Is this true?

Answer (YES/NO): NO